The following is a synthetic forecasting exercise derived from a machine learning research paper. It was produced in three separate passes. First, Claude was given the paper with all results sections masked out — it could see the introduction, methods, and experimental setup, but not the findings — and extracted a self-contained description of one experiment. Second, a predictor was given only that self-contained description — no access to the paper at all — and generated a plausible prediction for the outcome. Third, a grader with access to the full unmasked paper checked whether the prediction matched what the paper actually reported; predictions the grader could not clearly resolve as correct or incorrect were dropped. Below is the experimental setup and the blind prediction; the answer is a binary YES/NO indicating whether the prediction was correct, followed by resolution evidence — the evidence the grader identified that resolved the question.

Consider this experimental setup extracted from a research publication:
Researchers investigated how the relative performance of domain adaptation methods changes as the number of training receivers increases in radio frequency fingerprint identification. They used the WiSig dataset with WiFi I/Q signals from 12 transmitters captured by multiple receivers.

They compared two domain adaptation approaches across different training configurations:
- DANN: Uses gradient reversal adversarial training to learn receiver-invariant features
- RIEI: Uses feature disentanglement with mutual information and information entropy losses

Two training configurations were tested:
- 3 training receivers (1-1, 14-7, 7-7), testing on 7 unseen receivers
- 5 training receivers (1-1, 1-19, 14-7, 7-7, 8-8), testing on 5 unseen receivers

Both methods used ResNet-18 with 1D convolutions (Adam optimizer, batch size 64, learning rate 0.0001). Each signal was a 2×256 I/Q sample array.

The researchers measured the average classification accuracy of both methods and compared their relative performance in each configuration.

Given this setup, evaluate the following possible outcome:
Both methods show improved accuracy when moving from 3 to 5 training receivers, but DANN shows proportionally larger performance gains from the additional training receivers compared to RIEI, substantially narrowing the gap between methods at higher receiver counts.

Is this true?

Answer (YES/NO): NO